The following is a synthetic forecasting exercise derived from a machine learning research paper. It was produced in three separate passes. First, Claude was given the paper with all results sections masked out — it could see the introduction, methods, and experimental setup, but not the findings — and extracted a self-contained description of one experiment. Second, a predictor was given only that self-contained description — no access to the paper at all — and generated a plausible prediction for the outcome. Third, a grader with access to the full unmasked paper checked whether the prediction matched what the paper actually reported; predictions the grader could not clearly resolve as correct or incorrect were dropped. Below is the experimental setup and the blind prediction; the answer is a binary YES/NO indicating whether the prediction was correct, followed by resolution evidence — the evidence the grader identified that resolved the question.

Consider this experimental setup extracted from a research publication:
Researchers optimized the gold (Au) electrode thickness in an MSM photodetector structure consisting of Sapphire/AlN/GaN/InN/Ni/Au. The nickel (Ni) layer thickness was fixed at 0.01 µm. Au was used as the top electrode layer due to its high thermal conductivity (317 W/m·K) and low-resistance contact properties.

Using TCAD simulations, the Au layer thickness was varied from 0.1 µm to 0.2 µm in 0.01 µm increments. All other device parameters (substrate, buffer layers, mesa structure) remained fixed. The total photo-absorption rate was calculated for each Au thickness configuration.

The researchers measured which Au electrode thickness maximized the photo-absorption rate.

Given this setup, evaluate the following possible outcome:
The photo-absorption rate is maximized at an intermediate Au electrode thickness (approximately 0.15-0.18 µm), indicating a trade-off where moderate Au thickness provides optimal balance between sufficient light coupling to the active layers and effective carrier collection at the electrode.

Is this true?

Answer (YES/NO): NO